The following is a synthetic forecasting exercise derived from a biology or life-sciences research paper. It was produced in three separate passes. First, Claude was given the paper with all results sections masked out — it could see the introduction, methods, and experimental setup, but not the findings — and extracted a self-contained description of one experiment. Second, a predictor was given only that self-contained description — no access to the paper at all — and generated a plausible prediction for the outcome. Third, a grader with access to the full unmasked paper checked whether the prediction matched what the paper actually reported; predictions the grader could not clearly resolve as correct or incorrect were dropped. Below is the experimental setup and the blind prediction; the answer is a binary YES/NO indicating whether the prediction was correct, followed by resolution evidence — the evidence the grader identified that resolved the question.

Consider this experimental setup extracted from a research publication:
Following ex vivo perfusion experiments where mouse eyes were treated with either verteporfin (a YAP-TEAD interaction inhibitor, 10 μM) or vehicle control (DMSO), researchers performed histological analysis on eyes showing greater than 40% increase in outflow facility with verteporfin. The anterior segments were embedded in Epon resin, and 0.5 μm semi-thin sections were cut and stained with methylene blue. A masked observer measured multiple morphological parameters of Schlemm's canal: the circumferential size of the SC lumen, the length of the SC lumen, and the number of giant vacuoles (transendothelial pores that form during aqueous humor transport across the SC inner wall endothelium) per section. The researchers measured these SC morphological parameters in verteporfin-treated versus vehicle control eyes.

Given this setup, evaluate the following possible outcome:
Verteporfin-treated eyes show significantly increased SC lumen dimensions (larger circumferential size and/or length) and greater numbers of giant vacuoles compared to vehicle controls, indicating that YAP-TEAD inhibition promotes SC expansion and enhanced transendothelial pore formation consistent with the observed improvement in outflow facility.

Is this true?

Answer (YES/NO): NO